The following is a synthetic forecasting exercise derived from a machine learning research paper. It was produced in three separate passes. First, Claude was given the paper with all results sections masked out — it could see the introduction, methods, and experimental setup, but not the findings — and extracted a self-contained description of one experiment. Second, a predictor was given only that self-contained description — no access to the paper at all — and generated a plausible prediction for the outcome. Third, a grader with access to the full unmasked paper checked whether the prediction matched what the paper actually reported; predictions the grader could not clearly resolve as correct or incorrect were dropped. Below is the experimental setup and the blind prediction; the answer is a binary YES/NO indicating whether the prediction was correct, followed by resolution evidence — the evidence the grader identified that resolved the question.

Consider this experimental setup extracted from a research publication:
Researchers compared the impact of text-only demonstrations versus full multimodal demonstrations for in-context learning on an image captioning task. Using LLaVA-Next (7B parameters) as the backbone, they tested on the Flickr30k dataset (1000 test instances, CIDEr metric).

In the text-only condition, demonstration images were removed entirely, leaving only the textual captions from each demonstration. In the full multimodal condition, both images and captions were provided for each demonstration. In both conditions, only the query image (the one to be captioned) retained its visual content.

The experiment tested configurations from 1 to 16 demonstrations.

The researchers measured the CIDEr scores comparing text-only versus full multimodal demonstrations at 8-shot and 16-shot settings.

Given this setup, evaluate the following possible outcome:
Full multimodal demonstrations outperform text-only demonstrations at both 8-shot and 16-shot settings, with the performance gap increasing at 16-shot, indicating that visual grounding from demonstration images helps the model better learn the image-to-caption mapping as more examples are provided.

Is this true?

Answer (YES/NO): NO